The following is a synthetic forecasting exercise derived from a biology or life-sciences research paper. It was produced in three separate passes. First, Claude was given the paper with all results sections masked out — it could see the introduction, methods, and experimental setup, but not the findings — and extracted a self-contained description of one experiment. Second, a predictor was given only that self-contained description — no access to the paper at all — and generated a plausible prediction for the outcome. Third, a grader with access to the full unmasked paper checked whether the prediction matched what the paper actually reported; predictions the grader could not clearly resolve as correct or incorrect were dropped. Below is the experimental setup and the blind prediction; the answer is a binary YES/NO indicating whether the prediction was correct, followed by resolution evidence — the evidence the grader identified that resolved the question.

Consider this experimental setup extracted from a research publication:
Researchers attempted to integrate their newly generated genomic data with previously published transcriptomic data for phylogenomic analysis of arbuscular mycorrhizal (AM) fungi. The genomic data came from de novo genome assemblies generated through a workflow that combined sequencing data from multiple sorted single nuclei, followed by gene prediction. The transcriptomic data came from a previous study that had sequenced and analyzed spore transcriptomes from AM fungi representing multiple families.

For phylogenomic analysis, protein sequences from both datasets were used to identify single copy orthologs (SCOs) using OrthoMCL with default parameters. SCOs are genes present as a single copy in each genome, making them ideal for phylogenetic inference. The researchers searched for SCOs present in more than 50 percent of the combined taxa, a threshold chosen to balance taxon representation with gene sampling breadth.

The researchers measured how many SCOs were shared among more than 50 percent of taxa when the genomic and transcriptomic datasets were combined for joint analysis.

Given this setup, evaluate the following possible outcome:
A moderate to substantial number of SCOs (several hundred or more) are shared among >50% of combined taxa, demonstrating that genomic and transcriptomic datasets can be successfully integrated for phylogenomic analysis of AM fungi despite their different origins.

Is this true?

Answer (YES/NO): NO